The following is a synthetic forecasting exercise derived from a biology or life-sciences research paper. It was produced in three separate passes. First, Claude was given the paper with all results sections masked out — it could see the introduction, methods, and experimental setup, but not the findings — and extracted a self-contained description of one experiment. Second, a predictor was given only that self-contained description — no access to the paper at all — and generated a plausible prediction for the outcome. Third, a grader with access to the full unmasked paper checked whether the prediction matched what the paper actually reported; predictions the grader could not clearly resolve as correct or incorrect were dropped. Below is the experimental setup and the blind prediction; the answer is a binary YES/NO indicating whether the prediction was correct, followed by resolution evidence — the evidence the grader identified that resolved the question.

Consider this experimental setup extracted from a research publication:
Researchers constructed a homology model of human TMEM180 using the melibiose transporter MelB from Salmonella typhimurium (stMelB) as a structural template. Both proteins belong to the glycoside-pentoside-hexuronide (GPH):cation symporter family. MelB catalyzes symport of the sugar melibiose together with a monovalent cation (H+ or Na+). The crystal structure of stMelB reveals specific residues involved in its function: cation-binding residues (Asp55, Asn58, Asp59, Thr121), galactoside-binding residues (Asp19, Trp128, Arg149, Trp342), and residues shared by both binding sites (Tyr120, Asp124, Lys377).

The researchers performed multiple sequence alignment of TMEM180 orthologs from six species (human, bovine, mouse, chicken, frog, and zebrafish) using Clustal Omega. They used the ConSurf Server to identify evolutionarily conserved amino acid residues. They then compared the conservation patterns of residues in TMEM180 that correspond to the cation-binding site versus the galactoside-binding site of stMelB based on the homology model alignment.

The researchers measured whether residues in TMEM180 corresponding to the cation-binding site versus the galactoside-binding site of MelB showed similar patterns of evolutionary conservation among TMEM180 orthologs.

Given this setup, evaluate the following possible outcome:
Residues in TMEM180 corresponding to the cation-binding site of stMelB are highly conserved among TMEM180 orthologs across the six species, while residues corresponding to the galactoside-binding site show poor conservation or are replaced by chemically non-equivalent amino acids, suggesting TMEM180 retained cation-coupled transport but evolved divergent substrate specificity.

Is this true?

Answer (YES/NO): YES